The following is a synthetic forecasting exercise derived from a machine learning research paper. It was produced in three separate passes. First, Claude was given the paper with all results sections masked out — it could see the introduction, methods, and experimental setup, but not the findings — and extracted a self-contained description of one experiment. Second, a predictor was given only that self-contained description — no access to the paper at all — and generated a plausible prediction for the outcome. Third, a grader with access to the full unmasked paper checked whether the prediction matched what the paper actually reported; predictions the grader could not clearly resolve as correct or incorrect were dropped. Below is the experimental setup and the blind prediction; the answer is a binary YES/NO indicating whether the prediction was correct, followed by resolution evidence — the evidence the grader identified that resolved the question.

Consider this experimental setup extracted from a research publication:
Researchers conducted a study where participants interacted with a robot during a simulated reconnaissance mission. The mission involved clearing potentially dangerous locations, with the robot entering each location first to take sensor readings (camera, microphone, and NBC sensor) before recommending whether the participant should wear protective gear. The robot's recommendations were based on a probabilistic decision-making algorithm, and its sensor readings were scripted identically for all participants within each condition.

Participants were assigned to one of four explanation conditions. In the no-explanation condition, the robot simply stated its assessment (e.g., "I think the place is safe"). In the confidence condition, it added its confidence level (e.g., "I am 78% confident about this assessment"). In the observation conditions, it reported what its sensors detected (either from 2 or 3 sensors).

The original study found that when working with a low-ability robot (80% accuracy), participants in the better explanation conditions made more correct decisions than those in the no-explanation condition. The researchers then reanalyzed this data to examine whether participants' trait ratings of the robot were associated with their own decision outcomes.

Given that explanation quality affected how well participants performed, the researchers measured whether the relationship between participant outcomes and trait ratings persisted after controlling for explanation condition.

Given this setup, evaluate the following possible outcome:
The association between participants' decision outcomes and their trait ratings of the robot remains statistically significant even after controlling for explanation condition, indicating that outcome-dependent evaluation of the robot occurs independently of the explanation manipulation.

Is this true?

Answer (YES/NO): YES